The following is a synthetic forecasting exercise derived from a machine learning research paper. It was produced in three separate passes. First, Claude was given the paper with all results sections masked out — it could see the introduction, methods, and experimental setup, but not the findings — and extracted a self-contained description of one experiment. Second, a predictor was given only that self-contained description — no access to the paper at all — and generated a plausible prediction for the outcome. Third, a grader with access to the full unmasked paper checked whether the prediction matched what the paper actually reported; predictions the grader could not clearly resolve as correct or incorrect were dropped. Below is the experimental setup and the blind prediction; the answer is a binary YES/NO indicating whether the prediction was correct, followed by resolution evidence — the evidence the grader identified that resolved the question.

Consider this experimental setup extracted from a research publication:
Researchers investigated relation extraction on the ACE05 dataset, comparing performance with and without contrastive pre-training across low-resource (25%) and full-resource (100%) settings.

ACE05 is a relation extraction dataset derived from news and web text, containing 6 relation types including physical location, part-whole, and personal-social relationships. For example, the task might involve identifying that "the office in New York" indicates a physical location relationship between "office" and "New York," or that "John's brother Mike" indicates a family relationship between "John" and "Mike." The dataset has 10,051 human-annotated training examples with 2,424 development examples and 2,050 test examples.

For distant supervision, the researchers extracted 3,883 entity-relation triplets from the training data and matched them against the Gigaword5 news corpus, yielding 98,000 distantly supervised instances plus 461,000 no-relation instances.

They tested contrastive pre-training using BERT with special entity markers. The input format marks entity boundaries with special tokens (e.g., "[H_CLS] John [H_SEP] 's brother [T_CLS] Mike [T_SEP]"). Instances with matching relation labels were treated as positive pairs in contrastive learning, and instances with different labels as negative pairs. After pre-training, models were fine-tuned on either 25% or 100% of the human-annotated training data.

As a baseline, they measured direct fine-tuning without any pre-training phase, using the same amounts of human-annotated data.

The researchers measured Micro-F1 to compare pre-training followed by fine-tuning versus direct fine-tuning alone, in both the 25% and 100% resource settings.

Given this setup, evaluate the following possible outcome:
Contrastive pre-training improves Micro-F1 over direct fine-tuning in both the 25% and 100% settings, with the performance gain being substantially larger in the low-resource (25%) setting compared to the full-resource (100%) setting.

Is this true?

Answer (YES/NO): NO